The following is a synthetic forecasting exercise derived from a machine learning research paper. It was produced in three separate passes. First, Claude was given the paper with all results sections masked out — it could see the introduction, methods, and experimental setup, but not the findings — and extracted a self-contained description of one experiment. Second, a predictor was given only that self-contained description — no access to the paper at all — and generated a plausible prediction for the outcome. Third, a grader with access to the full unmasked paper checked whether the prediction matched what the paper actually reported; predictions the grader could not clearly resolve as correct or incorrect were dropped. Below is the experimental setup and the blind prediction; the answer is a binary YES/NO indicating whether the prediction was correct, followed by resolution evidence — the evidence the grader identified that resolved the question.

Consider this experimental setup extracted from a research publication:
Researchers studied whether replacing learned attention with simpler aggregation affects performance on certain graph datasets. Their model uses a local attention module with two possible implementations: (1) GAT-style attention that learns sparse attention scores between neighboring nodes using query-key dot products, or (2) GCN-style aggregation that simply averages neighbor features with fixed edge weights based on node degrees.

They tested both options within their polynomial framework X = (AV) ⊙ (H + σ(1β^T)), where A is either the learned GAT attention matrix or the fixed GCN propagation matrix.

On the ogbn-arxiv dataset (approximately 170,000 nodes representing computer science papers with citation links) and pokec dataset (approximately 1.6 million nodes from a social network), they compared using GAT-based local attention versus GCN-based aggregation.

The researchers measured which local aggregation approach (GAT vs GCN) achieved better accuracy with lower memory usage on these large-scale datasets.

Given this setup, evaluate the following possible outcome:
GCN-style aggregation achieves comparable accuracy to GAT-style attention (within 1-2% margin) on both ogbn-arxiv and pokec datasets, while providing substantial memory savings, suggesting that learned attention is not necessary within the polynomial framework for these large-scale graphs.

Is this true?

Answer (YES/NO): NO